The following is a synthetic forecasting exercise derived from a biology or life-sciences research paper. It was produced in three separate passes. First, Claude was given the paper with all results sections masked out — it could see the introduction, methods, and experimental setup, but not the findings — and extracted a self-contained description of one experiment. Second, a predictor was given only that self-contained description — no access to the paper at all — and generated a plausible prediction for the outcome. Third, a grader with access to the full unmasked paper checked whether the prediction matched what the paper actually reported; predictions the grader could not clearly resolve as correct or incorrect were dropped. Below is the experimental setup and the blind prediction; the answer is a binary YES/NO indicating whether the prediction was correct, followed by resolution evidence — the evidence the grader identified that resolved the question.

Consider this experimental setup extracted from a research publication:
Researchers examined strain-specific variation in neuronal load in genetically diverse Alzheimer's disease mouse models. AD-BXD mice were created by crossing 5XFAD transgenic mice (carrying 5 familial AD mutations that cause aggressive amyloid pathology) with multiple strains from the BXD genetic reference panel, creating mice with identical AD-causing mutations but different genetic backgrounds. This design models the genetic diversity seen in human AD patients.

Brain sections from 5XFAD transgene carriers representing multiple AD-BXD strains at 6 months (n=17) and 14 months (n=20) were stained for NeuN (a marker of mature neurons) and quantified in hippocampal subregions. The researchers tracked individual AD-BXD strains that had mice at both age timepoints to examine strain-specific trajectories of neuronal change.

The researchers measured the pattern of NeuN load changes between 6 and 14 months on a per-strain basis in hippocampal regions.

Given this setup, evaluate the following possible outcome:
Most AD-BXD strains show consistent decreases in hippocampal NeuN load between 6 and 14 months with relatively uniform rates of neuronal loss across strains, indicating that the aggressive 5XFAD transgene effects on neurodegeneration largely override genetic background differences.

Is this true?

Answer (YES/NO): NO